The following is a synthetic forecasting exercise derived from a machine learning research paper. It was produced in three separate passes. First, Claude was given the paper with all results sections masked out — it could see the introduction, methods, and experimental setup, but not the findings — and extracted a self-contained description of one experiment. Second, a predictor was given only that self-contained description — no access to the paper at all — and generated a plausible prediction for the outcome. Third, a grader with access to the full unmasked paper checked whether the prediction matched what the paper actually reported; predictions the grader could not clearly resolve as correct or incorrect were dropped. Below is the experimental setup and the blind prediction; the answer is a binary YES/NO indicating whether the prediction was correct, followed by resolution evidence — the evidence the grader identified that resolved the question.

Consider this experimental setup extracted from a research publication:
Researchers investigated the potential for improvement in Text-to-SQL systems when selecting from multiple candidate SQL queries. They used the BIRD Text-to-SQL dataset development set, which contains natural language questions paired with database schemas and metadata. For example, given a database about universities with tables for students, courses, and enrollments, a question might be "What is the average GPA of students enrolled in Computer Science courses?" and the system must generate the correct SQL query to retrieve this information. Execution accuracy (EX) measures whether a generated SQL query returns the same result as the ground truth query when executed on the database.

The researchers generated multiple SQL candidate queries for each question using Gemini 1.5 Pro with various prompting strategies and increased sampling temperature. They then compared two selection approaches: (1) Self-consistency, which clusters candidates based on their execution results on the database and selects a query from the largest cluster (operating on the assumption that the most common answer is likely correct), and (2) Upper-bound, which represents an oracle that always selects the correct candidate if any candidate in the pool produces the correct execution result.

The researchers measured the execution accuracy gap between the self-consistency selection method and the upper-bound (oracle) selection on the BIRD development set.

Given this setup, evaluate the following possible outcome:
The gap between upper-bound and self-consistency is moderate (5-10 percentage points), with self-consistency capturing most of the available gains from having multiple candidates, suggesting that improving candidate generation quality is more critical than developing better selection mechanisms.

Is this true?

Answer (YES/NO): NO